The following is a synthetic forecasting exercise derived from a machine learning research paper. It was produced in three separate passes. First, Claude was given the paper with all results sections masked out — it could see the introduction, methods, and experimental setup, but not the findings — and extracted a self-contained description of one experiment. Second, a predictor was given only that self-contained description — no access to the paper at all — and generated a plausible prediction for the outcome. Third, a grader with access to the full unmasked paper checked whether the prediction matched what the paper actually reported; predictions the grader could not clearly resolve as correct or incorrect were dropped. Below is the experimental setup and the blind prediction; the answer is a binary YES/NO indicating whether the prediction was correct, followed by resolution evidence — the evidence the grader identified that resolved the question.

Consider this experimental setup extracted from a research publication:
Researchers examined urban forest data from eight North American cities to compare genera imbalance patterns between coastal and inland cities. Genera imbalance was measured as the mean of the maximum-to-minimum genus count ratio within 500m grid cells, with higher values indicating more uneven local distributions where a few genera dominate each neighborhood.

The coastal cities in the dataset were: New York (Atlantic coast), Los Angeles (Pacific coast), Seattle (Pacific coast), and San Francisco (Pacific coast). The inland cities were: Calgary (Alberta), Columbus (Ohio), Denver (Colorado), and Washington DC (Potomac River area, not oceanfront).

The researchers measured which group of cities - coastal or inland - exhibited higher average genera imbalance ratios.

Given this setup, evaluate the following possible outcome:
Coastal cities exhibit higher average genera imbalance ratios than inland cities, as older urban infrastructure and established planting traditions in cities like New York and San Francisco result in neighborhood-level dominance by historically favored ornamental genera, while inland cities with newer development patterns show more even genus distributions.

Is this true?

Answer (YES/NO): NO